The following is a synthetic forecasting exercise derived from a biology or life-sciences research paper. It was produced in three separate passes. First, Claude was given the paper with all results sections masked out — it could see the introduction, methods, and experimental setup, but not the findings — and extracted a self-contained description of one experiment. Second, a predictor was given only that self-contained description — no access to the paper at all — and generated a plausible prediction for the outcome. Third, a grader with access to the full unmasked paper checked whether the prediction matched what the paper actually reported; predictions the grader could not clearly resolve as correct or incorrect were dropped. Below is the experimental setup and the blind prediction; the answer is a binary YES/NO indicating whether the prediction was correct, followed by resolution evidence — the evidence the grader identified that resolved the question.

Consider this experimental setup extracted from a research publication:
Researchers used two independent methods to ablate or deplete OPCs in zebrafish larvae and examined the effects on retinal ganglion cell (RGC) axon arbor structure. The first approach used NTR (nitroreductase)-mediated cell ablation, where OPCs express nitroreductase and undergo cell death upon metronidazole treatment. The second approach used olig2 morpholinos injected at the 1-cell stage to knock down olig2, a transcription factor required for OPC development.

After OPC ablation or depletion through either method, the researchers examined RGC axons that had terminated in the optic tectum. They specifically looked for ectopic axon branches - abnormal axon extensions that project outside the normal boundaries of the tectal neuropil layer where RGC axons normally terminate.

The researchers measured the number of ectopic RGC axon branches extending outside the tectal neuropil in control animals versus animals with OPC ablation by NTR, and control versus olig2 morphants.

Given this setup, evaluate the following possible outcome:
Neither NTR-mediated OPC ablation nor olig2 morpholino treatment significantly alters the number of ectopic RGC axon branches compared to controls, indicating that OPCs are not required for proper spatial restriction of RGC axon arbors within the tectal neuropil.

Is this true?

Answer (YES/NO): NO